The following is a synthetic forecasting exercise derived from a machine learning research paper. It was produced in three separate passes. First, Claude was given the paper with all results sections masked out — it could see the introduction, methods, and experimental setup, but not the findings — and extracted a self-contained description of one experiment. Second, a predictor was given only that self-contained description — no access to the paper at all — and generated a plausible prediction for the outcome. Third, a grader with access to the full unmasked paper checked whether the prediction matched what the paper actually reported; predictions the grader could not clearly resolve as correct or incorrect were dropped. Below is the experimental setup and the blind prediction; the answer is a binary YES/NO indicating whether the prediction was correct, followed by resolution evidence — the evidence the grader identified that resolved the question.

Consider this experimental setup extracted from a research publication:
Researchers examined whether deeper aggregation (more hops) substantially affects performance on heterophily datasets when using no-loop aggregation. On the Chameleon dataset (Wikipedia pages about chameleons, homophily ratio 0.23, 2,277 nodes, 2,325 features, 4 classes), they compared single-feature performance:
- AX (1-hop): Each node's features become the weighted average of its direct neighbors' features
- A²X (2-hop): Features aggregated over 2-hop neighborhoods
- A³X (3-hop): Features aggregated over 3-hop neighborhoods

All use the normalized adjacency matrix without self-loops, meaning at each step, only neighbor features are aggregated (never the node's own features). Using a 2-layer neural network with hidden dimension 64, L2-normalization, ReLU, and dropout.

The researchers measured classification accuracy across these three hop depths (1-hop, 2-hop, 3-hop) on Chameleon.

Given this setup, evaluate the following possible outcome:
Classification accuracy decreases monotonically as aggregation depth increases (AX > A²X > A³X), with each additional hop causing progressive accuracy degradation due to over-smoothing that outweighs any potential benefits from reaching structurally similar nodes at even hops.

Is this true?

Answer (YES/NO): YES